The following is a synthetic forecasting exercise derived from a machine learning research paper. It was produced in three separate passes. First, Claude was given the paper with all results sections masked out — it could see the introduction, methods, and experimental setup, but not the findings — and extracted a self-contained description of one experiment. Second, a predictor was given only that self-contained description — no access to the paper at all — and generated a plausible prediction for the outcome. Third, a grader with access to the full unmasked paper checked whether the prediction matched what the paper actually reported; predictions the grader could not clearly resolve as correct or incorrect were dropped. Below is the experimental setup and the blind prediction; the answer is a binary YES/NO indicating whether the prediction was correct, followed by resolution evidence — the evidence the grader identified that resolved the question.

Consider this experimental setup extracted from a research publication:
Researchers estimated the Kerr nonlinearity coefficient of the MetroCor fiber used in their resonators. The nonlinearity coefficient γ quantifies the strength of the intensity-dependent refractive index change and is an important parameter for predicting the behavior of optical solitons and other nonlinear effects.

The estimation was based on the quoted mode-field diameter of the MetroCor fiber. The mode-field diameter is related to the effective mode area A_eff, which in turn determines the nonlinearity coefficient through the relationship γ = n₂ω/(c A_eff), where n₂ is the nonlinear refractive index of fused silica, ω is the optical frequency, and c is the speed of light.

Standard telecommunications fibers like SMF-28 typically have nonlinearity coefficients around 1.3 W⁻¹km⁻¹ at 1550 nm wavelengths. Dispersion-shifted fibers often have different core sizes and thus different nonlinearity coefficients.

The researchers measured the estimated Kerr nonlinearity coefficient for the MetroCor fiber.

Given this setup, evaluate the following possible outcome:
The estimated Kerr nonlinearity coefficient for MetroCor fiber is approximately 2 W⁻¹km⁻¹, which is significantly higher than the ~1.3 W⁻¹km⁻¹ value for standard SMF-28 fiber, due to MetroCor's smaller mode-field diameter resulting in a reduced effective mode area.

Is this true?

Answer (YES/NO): NO